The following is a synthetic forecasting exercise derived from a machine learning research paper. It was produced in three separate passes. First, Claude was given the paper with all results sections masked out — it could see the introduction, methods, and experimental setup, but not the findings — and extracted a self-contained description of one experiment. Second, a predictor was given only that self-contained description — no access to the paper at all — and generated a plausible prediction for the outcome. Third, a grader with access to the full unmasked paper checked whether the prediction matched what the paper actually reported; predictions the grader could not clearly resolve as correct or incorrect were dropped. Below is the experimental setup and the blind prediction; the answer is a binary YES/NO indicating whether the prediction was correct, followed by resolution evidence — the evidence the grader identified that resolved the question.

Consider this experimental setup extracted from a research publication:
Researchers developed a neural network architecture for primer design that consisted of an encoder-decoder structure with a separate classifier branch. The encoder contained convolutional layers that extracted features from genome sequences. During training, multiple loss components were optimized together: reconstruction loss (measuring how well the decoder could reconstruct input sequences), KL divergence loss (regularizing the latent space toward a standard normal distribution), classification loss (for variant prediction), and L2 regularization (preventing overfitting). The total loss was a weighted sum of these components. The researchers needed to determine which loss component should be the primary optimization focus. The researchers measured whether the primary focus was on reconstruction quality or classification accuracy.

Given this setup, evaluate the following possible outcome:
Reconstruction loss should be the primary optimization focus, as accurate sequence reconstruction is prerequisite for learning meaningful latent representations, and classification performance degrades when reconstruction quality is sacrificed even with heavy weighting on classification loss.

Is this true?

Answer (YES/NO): NO